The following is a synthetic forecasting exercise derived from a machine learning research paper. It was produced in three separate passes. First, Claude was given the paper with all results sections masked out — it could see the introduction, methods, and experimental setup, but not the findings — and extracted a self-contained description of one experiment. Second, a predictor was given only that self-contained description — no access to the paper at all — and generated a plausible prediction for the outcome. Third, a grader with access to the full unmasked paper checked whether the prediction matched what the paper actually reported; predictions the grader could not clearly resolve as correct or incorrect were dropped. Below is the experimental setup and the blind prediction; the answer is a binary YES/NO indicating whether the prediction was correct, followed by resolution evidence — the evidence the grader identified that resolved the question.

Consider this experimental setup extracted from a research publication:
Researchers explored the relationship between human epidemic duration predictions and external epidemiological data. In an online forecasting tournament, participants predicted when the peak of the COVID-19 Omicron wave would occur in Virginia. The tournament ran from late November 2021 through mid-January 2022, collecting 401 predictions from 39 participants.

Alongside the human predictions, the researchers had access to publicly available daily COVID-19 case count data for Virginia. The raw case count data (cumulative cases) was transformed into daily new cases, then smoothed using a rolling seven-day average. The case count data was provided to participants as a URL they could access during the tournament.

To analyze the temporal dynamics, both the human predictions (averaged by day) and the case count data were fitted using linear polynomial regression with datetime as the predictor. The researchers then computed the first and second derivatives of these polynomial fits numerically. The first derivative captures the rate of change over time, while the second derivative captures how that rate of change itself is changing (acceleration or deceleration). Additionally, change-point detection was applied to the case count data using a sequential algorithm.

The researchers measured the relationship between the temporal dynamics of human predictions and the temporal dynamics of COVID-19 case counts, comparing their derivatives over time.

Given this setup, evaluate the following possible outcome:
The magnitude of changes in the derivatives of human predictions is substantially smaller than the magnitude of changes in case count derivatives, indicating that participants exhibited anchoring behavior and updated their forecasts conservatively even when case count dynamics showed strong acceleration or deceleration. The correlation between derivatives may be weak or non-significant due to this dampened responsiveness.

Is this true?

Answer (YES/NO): NO